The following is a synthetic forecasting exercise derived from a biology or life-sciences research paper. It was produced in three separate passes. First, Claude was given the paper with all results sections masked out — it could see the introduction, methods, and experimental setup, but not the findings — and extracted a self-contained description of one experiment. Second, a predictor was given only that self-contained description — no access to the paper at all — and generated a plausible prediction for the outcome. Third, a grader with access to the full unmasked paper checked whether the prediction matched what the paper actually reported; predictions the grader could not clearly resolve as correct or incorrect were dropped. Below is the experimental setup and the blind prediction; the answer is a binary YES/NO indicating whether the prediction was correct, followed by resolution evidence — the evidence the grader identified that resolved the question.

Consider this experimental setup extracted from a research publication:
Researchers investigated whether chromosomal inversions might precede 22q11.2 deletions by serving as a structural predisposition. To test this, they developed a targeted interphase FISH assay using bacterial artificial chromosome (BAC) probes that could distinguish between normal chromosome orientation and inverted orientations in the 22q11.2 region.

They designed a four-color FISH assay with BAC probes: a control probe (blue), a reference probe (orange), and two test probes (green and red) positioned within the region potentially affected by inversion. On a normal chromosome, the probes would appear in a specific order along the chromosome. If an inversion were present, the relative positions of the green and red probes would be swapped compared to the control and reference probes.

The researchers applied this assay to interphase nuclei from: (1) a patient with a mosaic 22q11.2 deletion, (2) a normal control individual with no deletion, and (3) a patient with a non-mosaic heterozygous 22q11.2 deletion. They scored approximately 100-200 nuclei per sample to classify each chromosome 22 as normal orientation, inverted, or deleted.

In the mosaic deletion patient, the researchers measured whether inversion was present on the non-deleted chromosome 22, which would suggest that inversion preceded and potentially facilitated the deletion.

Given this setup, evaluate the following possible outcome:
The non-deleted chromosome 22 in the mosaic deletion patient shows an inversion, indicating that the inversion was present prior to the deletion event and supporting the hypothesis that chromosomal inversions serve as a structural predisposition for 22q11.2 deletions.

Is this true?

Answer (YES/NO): NO